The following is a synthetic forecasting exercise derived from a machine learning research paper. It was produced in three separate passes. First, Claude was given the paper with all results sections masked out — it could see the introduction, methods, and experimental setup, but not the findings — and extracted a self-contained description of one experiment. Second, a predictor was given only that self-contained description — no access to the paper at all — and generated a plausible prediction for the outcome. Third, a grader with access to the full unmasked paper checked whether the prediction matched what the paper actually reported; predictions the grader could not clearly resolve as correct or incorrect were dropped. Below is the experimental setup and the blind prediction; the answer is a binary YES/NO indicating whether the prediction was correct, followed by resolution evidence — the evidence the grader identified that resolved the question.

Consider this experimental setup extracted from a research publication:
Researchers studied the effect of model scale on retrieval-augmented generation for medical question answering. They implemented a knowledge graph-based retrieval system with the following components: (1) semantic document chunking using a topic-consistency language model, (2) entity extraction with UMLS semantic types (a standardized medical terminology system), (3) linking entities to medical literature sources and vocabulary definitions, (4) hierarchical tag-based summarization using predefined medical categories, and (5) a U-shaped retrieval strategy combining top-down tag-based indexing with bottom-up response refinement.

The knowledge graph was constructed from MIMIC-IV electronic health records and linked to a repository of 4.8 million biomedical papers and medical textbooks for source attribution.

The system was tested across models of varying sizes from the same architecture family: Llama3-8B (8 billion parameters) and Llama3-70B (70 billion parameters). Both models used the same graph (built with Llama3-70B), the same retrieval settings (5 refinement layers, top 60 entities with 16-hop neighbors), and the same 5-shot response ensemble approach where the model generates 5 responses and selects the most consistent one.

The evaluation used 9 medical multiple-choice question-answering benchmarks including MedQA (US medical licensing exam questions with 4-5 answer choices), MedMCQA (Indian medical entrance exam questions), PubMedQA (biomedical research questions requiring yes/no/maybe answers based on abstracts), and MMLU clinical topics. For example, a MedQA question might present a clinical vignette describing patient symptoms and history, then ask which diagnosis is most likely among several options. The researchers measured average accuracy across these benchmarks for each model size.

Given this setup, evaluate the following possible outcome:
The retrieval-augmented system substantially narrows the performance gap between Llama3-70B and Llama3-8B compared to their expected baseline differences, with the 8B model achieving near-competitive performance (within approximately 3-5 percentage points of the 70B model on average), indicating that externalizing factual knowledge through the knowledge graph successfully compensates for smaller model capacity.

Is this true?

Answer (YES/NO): NO